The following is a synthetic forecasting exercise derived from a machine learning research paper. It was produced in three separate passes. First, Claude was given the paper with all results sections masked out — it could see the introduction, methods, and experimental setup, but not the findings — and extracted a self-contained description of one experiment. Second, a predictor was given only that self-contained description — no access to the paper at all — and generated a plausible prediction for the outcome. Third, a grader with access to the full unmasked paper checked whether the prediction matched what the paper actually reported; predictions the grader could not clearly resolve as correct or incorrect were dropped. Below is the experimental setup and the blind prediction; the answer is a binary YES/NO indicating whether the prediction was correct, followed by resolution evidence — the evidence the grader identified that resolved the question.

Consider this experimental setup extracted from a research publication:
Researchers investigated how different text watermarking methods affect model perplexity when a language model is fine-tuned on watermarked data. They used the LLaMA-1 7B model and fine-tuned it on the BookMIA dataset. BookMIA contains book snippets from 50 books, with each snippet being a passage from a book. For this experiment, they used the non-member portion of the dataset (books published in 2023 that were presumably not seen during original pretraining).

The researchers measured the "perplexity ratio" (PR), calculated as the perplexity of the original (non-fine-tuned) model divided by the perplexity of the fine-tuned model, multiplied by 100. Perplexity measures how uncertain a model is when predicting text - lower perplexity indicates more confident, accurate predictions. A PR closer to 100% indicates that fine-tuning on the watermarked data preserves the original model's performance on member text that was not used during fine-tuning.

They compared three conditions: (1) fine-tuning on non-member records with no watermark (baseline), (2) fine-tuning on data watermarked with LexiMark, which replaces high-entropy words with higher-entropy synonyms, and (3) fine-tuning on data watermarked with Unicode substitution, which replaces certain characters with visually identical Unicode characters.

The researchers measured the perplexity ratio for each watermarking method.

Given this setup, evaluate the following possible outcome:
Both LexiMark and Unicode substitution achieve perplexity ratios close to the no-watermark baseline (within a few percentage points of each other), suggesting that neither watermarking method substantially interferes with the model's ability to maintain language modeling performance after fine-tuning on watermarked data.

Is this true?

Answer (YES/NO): NO